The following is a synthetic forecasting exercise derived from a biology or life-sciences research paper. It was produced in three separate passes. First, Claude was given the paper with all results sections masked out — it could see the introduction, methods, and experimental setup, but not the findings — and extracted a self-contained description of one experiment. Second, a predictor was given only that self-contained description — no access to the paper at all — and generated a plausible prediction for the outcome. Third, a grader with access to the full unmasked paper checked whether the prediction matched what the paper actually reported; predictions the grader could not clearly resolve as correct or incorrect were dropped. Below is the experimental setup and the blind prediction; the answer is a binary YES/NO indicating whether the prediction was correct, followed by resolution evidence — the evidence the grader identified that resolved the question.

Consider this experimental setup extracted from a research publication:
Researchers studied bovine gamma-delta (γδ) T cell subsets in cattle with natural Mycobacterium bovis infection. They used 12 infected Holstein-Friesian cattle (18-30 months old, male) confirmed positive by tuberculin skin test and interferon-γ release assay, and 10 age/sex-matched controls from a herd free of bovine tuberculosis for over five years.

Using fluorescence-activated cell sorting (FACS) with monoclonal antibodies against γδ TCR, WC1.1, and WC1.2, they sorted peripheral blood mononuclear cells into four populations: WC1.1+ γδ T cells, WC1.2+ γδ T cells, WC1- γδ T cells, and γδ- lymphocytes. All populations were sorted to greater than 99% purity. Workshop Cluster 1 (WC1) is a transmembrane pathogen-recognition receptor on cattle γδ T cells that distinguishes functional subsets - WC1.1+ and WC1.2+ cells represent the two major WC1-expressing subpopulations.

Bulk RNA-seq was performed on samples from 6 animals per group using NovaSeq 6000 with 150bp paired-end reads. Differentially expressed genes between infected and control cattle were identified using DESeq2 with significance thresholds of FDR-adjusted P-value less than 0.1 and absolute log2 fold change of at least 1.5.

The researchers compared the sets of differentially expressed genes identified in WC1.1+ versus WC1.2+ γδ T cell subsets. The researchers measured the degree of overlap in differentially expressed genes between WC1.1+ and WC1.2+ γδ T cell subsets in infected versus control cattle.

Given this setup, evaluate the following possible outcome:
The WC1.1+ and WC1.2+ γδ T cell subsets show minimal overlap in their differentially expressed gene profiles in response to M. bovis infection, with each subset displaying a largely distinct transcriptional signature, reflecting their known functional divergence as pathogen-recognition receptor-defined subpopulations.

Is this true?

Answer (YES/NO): YES